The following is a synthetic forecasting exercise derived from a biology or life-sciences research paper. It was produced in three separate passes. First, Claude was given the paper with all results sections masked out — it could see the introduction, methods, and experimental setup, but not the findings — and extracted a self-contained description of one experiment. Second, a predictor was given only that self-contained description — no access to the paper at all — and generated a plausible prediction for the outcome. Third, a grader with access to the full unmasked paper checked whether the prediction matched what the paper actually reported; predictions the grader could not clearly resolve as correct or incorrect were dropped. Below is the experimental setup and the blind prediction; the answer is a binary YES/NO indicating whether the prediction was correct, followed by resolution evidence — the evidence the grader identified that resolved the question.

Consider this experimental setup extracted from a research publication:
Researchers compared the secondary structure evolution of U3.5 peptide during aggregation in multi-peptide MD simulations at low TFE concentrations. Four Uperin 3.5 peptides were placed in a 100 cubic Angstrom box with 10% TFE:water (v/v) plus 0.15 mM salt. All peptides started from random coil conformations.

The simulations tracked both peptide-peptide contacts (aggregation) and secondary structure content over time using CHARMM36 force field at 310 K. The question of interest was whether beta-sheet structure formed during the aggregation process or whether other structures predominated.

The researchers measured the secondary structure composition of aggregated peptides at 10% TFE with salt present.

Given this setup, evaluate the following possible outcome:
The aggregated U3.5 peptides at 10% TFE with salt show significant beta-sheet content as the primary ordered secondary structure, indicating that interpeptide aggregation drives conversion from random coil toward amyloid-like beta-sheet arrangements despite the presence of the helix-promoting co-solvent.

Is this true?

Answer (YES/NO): YES